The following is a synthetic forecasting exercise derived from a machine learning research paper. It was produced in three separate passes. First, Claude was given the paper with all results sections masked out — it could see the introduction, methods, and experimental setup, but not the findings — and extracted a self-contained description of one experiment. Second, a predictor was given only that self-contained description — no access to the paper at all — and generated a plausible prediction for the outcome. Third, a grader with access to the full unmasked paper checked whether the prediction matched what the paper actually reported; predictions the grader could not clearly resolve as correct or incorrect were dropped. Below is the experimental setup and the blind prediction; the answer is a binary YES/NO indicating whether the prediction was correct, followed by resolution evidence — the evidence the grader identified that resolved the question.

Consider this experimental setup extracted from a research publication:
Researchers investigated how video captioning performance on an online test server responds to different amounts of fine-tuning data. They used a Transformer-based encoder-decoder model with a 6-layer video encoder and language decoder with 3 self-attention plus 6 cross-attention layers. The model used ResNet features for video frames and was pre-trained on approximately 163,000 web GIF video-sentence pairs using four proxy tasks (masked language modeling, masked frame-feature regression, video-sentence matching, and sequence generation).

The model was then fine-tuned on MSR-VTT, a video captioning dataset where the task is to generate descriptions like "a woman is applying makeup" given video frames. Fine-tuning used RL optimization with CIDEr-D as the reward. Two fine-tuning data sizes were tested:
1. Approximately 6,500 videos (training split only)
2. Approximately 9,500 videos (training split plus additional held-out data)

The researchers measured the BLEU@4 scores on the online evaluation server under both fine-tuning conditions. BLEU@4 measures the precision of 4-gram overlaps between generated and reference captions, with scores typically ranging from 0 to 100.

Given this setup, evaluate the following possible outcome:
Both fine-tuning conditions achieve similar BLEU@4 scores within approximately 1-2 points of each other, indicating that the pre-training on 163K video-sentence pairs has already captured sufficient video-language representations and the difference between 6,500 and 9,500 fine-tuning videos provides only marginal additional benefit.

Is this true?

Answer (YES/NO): YES